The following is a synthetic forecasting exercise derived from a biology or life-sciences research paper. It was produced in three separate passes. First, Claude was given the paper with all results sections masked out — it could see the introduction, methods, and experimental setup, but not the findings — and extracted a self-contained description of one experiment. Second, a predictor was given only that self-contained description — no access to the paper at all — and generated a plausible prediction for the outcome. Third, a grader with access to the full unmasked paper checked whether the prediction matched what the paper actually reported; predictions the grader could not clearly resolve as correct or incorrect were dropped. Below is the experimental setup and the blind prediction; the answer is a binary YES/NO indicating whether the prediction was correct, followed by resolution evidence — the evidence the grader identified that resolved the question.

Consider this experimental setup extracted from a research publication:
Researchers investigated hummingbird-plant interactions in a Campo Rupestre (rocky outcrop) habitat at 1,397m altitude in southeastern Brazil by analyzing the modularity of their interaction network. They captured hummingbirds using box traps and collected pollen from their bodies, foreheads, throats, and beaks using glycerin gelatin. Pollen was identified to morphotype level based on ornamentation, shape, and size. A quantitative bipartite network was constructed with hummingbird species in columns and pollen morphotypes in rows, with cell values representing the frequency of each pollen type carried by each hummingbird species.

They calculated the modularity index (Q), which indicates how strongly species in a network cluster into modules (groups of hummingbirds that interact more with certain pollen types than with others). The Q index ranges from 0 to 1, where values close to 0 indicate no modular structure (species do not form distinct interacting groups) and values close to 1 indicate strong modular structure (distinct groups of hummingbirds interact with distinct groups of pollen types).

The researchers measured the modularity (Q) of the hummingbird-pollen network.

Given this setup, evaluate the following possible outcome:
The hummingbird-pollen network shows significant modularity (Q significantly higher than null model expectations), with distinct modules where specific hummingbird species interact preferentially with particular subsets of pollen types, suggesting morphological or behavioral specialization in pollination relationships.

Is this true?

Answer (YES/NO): NO